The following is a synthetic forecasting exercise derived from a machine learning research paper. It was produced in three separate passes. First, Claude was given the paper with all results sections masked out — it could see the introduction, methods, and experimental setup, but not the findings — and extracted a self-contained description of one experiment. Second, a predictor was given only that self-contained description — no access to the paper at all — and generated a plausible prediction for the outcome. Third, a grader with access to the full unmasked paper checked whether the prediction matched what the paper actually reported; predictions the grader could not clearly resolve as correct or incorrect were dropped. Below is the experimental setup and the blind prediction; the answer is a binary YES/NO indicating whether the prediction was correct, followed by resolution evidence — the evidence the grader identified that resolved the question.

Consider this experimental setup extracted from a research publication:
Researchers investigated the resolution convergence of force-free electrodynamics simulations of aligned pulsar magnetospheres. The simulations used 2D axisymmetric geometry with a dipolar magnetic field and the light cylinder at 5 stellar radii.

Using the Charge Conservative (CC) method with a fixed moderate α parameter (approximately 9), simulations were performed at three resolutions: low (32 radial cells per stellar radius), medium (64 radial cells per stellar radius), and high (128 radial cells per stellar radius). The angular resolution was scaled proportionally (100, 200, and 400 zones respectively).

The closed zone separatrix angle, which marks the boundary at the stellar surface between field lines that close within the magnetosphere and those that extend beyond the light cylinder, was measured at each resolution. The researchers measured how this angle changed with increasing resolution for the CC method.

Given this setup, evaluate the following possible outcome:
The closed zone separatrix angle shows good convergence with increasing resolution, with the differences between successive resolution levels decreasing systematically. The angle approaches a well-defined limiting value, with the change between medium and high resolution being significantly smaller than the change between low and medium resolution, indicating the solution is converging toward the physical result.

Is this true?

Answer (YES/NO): NO